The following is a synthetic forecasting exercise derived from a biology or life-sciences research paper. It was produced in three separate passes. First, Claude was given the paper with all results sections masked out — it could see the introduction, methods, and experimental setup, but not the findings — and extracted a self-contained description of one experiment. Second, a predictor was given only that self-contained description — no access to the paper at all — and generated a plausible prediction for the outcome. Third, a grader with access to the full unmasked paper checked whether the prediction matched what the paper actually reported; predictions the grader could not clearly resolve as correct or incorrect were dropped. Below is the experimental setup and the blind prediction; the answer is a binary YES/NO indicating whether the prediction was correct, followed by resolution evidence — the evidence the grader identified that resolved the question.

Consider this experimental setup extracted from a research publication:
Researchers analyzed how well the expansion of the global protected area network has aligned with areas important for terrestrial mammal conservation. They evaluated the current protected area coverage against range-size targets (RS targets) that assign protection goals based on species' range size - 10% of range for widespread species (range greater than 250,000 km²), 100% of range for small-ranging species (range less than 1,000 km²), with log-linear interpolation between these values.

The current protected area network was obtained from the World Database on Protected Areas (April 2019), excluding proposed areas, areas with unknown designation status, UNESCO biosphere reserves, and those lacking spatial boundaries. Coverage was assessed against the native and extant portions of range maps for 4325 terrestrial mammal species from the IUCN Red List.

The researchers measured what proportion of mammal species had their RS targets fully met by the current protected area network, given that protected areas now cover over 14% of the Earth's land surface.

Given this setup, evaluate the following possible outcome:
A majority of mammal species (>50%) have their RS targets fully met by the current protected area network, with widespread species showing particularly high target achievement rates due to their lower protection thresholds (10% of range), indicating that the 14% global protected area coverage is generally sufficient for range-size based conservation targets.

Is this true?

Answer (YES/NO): NO